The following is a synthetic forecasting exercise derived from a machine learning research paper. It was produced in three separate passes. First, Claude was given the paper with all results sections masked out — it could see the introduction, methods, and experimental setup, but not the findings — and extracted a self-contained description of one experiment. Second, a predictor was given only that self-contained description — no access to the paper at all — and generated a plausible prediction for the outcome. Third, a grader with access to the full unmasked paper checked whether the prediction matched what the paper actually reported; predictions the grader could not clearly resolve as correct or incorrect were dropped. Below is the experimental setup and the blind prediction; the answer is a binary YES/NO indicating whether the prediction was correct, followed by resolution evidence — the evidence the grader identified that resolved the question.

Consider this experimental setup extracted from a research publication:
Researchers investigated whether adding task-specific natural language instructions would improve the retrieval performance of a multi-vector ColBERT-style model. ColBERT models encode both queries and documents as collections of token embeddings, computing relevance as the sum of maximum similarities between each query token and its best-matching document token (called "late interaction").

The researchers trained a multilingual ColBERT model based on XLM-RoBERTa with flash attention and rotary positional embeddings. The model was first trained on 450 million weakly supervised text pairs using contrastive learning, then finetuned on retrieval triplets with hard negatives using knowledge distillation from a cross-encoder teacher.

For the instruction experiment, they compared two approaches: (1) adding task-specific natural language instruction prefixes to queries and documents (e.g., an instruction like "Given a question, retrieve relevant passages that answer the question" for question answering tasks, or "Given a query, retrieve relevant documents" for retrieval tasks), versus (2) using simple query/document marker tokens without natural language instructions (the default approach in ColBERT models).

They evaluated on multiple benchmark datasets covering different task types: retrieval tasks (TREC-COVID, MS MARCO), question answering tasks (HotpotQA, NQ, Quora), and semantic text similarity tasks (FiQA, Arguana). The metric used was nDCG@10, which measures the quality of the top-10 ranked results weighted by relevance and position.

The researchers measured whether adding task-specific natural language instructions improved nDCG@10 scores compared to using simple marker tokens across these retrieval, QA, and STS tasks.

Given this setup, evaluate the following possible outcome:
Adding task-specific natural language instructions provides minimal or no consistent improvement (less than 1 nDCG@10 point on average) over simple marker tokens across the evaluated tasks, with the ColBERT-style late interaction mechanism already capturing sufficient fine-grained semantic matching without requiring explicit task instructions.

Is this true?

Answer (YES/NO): NO